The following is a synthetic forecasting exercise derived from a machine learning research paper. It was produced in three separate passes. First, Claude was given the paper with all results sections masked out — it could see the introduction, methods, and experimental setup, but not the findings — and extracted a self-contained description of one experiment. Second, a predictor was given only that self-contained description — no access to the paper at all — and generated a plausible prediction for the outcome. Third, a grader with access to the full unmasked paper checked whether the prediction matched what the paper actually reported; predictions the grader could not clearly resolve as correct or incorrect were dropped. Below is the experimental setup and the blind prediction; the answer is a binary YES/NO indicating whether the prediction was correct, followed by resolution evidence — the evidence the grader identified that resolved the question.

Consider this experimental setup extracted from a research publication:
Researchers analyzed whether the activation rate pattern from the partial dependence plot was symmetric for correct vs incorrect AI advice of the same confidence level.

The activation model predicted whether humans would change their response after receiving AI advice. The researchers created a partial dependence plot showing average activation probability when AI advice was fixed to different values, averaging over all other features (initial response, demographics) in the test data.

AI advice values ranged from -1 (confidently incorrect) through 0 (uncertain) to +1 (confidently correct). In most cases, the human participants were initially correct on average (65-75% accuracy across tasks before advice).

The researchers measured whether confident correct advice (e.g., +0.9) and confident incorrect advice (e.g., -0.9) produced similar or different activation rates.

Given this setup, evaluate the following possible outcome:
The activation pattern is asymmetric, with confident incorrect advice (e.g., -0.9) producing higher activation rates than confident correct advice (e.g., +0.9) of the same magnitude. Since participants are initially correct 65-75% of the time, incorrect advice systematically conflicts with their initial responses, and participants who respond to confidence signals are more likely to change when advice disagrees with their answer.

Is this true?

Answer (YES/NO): YES